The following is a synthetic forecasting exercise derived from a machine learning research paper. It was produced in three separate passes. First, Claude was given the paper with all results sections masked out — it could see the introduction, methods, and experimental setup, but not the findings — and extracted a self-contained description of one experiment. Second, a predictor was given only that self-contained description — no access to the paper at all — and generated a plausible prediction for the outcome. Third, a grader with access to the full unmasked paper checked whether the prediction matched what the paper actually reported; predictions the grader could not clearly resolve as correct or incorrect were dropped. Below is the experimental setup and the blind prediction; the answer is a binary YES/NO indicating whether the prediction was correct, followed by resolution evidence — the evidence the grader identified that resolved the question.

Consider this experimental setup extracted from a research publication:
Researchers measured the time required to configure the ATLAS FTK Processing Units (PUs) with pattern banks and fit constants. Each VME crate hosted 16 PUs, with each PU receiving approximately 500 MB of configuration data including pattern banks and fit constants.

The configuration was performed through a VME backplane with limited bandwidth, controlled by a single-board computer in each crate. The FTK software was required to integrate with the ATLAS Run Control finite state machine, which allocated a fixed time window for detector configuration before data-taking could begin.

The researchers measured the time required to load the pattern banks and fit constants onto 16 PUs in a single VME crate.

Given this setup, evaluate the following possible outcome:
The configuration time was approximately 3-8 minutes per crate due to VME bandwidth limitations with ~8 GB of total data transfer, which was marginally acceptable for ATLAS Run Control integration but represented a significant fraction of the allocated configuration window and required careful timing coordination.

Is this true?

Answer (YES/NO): NO